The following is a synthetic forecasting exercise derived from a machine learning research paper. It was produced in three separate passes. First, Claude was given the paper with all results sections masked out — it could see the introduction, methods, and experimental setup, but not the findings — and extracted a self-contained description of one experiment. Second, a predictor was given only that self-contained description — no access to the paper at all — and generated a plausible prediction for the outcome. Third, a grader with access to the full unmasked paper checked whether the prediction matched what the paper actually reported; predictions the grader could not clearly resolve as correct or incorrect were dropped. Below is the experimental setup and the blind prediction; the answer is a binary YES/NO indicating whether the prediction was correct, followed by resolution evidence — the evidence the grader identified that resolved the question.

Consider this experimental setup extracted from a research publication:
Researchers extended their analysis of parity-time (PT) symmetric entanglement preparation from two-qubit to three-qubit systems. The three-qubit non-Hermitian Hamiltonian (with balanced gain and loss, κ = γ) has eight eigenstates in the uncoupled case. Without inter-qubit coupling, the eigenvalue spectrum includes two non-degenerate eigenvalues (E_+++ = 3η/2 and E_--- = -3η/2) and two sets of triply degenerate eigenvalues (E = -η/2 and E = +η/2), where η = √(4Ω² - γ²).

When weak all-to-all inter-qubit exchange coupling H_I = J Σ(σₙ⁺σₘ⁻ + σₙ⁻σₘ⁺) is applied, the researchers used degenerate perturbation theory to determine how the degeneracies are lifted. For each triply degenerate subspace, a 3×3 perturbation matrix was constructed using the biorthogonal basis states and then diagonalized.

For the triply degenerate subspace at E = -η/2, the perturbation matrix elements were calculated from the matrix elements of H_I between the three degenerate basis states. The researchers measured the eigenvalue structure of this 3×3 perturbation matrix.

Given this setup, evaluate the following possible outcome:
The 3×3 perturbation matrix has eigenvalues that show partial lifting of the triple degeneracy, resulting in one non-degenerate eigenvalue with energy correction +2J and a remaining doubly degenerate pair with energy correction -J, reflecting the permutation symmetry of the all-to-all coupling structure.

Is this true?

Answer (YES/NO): NO